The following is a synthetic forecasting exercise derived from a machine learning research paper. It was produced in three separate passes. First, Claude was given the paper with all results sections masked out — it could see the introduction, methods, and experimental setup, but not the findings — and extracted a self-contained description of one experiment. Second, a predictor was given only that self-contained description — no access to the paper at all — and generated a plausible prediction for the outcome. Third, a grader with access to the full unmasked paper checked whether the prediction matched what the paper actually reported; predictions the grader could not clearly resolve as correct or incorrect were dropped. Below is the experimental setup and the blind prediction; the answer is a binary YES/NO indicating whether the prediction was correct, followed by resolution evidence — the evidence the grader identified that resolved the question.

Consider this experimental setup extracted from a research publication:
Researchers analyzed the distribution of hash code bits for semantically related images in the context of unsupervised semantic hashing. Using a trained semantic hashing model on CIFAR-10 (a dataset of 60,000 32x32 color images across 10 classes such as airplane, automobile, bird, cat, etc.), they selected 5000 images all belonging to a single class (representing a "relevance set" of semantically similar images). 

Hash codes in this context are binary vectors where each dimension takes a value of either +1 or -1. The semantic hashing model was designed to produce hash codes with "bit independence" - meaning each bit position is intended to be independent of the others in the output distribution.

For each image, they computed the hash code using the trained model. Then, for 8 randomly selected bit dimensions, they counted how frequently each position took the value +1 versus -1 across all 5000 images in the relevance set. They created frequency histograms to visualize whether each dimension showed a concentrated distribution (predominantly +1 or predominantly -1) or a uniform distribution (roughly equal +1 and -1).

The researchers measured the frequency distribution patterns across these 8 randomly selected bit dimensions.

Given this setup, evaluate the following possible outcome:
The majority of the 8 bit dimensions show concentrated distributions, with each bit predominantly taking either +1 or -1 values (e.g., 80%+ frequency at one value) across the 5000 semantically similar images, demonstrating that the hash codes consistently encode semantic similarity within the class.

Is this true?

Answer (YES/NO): NO